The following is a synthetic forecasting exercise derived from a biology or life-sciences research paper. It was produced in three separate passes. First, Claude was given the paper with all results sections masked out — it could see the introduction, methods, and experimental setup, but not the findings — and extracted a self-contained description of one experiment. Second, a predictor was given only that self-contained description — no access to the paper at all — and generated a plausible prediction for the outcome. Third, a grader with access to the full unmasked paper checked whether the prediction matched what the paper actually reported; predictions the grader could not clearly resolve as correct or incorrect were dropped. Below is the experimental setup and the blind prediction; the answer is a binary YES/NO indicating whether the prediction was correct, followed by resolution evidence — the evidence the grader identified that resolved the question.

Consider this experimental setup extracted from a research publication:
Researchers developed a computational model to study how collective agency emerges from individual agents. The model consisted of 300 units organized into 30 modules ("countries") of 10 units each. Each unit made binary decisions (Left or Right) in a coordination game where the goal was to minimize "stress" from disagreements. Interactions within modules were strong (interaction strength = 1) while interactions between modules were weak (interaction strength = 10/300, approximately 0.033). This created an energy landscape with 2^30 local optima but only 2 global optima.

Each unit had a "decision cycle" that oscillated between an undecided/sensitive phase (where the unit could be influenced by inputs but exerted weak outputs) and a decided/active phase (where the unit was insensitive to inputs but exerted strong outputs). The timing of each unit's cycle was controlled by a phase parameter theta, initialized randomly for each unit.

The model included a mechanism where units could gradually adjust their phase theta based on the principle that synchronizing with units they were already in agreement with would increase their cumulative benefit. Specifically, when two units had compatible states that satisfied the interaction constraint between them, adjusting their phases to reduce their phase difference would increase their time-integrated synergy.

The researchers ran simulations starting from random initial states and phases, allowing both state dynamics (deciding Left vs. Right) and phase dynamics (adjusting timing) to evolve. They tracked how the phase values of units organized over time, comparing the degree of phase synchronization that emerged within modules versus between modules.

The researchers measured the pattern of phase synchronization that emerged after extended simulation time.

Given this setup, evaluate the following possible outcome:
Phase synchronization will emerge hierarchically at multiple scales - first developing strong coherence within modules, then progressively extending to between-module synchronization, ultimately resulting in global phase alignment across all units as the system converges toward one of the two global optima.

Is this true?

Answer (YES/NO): NO